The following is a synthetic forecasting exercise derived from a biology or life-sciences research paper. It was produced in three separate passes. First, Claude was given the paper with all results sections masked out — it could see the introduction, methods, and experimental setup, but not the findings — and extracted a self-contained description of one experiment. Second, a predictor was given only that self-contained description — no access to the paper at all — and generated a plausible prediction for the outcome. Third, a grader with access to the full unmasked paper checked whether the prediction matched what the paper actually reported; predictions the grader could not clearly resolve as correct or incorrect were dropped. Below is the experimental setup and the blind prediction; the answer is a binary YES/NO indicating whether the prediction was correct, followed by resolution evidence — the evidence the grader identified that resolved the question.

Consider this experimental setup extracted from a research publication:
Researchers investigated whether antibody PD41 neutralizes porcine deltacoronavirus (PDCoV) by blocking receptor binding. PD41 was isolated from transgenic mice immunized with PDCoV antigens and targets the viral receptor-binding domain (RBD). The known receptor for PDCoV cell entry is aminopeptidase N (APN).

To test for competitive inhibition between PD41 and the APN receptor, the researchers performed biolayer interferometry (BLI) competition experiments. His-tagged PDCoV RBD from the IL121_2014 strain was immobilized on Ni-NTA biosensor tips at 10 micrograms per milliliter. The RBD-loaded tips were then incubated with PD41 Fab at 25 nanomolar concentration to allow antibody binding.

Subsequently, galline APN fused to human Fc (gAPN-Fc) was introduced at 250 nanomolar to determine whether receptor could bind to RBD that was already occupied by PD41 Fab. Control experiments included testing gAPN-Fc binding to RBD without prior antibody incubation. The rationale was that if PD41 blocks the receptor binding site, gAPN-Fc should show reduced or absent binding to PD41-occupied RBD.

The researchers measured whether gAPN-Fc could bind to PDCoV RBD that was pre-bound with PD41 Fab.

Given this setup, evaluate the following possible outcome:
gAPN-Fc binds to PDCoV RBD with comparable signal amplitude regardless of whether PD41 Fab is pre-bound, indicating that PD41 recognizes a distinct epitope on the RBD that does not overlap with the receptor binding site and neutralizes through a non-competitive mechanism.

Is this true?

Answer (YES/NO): NO